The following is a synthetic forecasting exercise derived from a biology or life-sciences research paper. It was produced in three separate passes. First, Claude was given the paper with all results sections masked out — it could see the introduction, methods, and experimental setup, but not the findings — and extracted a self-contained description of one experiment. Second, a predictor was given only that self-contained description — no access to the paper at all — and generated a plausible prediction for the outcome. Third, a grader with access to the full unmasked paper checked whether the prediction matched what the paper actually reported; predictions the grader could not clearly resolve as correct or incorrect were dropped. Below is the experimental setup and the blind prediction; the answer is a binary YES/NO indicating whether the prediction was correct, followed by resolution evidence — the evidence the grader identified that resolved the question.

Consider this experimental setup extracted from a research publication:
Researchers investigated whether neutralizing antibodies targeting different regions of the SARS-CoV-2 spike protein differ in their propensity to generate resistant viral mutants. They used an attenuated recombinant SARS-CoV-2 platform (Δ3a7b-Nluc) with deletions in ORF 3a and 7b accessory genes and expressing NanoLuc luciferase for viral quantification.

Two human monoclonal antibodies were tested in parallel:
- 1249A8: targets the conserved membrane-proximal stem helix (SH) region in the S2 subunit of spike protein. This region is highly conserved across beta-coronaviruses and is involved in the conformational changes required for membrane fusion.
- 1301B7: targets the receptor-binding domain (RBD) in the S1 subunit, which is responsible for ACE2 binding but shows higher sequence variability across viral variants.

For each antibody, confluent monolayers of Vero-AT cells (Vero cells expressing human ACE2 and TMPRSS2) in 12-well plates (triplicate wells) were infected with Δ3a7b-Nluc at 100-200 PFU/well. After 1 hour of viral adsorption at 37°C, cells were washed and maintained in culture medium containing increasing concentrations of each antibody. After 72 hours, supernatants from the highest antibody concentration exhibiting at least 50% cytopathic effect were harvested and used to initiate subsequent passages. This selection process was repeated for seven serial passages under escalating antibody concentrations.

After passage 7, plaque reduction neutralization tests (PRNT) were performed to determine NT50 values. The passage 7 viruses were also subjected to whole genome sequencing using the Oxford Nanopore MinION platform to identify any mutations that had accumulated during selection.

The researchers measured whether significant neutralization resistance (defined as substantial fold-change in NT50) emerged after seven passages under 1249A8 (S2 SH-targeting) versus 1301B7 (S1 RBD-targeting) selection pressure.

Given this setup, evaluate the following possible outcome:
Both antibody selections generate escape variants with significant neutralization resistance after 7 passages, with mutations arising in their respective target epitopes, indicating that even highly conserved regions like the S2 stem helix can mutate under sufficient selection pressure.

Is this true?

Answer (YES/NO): NO